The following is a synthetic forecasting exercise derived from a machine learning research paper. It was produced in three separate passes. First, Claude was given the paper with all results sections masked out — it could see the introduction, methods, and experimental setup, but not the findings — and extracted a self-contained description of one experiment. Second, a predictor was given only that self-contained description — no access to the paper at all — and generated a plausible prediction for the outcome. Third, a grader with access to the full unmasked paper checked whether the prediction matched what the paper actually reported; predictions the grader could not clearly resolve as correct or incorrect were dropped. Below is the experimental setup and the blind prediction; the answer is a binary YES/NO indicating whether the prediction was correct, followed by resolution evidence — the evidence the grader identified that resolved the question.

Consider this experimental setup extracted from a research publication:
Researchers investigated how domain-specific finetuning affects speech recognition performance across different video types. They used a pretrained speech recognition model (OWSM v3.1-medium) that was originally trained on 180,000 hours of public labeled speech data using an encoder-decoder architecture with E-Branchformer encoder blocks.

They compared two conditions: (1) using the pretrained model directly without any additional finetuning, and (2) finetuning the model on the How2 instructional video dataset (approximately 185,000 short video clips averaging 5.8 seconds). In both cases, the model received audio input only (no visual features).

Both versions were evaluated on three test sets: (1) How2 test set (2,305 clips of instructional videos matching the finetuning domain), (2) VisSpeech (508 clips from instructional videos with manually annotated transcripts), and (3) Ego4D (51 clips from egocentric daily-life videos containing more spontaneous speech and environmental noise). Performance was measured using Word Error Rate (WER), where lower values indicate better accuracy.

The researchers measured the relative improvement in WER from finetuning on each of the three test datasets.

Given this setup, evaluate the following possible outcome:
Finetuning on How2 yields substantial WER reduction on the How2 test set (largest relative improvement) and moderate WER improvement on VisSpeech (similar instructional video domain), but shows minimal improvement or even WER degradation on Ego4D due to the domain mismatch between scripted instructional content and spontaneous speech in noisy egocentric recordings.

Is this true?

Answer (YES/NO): YES